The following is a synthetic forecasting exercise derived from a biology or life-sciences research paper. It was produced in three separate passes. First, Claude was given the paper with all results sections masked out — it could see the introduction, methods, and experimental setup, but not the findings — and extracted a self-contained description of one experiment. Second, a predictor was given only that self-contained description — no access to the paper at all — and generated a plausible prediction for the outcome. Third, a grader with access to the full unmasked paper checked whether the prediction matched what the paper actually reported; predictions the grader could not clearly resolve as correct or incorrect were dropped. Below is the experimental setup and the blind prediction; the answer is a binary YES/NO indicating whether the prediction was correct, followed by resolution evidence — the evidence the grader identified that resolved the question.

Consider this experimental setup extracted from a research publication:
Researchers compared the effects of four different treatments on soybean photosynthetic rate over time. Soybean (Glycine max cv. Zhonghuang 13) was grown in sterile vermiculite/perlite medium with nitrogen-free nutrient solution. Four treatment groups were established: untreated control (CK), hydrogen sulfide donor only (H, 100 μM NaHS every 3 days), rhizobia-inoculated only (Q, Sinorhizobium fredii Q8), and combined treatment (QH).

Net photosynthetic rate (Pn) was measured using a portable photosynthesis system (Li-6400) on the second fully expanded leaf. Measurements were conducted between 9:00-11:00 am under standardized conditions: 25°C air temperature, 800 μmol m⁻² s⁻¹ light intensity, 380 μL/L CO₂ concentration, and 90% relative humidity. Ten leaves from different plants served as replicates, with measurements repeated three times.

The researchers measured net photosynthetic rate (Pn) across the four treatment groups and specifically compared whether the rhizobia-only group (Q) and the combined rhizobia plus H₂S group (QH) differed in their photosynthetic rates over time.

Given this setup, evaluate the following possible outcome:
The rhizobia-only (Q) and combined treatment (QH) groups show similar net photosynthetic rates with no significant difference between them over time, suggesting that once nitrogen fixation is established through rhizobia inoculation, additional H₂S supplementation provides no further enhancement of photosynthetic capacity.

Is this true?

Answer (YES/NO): NO